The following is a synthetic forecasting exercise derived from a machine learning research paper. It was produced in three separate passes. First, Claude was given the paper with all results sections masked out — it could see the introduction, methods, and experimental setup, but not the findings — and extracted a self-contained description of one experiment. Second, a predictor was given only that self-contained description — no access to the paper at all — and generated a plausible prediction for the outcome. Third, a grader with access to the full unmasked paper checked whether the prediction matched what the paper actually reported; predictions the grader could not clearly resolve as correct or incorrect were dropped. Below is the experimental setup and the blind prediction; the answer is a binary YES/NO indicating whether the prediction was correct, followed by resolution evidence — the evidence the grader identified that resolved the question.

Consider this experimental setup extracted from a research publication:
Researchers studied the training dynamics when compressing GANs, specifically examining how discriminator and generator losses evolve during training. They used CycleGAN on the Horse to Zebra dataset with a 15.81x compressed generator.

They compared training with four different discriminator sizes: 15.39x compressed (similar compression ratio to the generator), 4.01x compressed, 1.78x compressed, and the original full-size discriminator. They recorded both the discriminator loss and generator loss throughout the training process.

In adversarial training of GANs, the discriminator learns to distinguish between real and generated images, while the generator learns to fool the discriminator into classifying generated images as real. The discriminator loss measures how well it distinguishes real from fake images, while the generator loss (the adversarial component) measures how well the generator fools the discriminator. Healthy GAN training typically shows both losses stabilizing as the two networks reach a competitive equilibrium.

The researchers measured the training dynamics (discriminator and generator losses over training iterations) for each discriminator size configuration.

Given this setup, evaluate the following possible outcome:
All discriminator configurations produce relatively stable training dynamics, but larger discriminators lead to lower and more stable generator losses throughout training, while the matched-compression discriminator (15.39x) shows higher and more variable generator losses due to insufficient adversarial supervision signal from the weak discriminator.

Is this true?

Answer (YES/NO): NO